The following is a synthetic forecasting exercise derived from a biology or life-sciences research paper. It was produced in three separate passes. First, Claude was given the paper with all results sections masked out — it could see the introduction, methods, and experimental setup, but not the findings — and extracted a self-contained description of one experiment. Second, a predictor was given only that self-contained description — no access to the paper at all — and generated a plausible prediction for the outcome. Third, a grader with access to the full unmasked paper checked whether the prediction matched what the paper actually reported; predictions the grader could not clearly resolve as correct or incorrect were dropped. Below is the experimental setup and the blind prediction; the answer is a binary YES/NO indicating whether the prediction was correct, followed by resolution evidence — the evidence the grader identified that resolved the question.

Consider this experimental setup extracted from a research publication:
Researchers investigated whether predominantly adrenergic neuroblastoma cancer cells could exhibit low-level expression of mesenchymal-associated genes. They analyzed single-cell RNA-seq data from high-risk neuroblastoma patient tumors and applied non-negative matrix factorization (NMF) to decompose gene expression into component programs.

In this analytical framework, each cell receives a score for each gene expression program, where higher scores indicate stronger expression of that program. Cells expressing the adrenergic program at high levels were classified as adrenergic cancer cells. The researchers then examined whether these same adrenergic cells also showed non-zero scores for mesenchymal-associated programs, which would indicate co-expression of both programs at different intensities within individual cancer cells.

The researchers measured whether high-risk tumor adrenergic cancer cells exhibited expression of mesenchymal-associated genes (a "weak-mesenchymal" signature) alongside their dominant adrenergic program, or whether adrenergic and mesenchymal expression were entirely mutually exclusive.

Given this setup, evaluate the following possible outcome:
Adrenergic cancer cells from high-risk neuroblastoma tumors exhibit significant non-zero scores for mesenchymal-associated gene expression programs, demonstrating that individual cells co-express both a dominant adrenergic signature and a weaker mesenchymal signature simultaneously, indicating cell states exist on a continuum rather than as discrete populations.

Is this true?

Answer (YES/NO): YES